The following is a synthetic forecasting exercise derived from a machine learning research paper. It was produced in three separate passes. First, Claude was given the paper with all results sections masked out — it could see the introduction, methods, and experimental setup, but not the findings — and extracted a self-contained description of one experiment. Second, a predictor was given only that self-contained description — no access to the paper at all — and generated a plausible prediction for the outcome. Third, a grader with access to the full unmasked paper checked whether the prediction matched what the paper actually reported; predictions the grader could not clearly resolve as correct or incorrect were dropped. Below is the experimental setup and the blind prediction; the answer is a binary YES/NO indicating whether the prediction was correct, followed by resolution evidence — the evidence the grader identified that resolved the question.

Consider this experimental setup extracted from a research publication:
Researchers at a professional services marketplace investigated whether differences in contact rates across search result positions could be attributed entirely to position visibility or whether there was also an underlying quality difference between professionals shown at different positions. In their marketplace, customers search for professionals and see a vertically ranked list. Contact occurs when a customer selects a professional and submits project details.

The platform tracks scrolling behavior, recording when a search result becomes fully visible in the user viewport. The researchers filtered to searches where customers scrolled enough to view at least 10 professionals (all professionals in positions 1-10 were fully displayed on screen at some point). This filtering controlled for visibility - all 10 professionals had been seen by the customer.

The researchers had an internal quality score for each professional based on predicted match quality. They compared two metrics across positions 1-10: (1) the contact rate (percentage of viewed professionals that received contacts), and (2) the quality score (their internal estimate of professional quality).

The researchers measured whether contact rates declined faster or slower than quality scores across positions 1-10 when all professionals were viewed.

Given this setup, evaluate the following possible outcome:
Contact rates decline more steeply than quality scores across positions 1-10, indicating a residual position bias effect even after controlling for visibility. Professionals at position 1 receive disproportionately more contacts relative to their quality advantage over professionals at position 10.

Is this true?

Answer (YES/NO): YES